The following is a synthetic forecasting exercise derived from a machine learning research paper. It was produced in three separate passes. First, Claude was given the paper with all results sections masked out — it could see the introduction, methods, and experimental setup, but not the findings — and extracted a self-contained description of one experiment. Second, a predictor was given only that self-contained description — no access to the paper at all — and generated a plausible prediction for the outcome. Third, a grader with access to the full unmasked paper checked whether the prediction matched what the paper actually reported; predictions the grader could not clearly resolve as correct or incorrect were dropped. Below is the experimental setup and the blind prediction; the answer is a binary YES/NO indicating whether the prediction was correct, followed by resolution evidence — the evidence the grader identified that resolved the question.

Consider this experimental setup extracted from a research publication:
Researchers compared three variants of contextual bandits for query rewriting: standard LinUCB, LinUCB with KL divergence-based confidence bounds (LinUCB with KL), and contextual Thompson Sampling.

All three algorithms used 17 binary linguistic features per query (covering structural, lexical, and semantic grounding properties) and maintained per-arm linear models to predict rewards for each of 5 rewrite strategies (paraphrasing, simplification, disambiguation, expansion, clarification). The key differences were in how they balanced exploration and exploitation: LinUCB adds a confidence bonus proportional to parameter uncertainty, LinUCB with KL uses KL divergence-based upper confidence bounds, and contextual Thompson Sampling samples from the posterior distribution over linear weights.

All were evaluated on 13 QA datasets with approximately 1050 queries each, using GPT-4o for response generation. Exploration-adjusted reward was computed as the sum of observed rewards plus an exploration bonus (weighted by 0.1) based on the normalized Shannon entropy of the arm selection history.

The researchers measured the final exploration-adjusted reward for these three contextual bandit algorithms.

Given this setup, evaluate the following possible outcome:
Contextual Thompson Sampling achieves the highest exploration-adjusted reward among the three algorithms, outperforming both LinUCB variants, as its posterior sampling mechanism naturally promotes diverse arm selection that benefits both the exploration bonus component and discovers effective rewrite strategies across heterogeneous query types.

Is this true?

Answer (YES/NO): YES